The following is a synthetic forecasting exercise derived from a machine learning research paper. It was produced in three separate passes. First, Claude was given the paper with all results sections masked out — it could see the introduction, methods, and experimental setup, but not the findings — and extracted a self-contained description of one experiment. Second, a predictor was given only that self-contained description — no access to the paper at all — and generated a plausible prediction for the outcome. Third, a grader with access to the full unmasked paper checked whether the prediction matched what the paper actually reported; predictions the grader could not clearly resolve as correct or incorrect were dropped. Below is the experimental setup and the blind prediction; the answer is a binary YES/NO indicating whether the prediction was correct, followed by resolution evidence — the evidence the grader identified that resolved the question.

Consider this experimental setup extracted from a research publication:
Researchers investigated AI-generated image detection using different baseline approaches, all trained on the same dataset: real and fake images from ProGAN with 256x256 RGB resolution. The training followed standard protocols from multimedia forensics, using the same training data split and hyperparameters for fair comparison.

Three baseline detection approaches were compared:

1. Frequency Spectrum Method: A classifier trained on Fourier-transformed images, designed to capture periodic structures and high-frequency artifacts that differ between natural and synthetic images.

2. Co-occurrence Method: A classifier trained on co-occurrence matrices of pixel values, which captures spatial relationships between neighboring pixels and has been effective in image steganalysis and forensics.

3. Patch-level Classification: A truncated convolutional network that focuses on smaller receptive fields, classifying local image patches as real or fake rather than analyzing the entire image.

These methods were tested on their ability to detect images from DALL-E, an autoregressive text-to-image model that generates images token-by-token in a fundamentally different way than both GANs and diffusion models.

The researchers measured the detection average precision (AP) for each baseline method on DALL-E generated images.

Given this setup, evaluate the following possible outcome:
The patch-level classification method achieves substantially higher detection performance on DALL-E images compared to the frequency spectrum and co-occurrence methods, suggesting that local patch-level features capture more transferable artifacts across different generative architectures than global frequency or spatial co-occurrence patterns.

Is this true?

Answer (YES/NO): NO